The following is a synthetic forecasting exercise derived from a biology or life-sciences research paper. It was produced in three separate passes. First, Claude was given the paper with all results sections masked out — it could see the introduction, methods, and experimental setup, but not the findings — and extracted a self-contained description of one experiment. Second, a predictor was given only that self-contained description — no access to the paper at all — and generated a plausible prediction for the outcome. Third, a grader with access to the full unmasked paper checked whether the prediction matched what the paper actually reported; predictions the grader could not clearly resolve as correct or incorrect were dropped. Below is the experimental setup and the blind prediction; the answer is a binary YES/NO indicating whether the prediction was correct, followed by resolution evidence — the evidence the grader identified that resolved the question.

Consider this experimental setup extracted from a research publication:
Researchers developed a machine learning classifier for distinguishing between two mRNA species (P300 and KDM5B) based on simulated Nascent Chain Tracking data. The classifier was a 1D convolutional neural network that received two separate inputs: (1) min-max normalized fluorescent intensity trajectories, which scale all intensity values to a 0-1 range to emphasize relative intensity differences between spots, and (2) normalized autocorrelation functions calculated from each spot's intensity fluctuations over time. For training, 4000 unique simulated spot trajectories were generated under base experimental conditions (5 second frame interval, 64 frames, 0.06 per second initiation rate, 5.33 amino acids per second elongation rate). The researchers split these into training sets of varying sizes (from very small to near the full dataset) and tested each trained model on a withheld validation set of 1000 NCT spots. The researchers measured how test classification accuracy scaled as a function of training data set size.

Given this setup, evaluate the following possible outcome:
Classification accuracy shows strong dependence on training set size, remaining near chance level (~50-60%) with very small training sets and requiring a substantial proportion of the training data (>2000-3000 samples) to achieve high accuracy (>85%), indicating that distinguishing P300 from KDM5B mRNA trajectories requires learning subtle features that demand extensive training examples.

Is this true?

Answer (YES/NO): NO